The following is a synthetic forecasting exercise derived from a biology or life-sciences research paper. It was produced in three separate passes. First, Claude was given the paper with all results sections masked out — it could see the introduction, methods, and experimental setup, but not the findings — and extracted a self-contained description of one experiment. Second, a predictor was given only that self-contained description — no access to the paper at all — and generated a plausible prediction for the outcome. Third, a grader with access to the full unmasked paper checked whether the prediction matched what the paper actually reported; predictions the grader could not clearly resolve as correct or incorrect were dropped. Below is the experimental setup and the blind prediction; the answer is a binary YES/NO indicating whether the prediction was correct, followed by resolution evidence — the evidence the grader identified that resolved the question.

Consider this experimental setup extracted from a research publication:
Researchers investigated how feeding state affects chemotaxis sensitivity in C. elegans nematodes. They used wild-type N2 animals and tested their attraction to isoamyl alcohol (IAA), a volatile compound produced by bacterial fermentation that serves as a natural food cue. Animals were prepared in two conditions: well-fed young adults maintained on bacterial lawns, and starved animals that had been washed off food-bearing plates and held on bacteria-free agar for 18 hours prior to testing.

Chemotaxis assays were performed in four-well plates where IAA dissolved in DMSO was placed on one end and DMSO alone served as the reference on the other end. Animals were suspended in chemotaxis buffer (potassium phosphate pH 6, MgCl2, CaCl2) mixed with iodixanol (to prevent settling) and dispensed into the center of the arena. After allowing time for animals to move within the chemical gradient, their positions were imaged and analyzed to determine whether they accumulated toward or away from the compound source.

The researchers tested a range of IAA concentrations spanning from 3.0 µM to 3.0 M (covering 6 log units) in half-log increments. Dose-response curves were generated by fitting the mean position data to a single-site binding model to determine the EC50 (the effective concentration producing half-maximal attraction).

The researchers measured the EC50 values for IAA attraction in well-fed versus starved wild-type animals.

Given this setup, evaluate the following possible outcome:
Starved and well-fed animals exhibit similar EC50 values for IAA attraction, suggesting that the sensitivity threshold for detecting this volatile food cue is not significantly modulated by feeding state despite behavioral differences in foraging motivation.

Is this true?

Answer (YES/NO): NO